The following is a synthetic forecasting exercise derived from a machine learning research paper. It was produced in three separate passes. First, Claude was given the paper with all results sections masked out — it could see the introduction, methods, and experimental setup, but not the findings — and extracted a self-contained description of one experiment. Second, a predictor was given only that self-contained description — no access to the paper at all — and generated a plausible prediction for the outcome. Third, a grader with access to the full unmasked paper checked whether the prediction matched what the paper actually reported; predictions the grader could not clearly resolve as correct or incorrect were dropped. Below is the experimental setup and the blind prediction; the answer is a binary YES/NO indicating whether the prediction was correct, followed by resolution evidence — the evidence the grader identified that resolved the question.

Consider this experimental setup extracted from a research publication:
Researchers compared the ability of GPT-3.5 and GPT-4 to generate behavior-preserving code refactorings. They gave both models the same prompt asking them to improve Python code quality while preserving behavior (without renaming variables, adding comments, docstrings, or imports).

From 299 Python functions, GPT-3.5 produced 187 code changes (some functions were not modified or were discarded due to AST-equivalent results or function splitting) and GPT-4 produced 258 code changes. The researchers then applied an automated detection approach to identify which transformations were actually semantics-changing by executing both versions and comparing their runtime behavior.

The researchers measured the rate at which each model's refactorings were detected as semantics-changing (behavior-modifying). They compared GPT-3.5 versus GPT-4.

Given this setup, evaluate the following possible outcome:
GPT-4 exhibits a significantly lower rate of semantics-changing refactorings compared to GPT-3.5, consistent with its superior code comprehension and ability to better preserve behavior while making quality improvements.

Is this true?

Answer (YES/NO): NO